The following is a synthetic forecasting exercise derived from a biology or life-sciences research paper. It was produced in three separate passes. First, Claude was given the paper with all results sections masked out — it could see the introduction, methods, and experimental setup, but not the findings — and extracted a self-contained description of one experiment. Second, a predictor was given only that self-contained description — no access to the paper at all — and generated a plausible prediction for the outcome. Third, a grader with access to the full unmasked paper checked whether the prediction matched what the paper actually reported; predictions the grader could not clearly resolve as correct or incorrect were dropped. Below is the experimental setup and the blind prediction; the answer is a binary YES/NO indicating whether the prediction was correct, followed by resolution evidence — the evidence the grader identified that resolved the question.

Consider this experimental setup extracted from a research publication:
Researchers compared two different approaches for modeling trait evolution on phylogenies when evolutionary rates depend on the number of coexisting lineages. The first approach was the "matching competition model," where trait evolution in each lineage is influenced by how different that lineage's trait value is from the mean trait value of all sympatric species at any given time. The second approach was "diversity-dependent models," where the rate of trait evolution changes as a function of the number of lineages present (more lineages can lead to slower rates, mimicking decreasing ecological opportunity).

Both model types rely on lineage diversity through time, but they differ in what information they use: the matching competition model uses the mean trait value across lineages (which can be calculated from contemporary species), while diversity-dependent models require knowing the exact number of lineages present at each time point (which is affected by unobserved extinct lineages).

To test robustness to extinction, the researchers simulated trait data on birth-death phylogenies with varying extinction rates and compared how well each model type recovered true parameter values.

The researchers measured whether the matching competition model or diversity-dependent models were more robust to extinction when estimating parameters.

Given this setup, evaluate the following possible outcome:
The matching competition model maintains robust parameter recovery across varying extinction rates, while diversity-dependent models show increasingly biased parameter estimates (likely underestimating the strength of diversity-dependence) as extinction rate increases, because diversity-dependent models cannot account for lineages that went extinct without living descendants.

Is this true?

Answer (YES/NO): NO